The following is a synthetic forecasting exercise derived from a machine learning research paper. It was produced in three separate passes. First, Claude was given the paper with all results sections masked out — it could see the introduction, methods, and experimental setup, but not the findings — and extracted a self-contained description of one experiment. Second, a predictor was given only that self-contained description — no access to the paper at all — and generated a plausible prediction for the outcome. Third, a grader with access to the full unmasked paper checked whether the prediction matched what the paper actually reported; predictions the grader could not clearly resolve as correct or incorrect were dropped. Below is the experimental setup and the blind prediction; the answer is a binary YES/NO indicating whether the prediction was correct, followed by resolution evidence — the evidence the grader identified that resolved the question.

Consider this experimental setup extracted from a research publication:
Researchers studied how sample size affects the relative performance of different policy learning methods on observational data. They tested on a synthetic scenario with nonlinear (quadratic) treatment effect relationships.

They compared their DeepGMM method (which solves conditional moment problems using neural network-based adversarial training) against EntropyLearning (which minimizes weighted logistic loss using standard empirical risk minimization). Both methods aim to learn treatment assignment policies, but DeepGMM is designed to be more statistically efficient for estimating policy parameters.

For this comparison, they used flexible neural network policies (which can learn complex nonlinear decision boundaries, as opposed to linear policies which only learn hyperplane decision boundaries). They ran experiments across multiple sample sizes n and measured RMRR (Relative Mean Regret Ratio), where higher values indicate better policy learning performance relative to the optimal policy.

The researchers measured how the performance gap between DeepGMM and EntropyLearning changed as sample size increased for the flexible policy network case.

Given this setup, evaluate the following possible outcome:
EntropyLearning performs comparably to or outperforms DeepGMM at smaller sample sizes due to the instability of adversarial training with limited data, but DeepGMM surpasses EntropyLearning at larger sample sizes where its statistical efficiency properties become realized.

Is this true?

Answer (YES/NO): NO